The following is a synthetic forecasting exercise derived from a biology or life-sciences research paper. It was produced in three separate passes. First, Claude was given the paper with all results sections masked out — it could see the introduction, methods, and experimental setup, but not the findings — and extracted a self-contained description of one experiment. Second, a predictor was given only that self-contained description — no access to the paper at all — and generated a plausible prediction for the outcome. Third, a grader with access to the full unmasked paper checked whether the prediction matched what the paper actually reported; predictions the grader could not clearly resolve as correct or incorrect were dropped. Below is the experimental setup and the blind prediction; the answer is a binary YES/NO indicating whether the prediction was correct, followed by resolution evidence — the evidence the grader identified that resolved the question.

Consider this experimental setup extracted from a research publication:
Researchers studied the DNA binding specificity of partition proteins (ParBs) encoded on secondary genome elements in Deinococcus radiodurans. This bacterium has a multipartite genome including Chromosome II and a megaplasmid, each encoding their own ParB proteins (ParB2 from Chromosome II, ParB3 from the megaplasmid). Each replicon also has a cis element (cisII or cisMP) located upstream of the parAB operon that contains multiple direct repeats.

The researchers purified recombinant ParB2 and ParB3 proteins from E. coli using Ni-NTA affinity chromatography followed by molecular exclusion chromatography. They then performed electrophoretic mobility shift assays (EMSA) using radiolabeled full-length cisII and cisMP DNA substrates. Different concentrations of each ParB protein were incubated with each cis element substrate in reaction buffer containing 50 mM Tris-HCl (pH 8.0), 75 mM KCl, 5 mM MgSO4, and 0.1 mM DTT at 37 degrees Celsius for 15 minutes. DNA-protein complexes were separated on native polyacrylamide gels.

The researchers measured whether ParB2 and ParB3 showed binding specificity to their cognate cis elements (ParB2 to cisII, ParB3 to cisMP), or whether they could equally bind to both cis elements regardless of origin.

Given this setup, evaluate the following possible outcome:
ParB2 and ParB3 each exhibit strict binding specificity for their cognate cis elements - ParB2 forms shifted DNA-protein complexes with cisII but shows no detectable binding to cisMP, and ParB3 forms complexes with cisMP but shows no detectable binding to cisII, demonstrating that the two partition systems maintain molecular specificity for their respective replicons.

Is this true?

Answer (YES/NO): NO